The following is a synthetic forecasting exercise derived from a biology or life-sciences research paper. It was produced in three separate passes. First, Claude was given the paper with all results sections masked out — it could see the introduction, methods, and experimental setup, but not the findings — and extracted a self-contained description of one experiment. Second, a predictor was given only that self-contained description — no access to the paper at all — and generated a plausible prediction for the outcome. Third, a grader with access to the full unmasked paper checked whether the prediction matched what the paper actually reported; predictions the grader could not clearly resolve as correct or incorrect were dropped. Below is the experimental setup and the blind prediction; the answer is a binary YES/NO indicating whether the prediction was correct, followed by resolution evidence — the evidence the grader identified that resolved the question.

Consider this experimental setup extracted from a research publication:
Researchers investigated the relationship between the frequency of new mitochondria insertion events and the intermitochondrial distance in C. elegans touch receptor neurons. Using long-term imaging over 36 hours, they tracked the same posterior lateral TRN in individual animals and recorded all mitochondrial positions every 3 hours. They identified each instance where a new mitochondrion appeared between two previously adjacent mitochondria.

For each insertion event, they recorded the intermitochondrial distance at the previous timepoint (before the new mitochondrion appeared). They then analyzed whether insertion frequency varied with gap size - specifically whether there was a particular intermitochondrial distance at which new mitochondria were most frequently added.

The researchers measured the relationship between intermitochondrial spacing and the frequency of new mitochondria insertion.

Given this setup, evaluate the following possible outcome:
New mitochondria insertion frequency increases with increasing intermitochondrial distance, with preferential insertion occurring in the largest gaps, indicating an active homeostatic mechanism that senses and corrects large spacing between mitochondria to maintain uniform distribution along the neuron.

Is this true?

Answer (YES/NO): YES